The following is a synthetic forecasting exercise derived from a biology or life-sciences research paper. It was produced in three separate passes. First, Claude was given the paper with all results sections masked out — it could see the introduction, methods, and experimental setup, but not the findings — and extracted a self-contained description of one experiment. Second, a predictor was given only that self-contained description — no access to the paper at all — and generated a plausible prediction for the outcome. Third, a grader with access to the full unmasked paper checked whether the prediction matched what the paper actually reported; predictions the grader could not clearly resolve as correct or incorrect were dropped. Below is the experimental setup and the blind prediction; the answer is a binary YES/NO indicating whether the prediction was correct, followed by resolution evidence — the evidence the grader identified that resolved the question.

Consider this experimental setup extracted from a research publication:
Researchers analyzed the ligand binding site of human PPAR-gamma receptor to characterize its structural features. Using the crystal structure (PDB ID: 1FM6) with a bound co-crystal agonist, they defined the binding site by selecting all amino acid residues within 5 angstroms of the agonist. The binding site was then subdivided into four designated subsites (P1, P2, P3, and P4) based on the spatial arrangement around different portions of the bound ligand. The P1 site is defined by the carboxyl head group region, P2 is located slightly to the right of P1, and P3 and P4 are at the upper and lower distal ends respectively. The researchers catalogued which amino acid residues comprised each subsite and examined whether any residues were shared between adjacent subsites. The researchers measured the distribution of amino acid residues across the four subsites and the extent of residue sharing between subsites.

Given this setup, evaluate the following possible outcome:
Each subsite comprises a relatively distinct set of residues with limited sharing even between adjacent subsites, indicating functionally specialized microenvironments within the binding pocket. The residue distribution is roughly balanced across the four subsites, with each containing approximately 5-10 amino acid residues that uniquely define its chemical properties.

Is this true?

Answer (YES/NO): NO